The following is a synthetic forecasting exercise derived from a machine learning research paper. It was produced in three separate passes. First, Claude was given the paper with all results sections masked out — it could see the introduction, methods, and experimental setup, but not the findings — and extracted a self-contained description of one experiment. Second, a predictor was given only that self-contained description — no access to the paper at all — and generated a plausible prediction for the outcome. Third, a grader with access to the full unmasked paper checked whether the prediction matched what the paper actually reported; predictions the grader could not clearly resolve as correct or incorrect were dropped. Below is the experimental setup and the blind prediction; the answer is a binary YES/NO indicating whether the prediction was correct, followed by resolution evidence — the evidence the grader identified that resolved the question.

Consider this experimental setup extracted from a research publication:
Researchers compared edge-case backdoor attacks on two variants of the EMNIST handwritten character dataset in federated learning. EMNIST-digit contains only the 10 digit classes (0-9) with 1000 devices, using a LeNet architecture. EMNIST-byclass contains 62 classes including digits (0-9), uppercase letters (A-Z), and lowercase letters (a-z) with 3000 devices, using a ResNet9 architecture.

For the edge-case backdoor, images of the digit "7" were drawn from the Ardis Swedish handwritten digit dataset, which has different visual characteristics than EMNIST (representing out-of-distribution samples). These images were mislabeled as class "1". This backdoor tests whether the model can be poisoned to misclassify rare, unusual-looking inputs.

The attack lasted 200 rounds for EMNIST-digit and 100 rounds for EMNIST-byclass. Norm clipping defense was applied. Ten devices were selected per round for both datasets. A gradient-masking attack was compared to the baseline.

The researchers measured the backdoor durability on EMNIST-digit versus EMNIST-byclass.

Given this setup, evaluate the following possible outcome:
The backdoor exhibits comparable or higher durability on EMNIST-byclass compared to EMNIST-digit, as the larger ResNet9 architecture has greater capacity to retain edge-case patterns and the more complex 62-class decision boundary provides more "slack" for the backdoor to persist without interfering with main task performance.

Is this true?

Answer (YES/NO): NO